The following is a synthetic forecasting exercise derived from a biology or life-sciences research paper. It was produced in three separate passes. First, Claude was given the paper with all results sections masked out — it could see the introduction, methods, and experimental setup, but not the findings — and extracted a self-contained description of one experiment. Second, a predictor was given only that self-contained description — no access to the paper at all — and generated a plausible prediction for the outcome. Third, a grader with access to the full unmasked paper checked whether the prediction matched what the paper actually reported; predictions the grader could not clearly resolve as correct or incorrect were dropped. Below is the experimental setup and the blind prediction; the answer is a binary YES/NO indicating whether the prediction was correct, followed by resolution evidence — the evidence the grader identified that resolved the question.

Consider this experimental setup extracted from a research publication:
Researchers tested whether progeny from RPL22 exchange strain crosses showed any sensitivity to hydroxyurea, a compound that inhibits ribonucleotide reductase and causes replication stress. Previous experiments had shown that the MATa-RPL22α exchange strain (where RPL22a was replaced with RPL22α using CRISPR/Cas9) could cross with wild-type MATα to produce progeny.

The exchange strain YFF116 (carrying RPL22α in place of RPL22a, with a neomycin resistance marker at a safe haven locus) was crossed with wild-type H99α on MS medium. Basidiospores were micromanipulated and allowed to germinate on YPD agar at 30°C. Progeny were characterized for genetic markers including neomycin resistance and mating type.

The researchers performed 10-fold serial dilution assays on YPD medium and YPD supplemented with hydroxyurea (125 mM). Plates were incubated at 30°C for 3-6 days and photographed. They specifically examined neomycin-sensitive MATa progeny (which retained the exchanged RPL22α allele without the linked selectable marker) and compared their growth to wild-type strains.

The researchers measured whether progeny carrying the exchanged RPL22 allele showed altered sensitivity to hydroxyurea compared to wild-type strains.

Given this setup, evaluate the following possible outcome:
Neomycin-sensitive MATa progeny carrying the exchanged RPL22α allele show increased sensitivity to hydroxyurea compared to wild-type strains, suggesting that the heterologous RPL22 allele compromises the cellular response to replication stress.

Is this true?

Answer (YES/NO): NO